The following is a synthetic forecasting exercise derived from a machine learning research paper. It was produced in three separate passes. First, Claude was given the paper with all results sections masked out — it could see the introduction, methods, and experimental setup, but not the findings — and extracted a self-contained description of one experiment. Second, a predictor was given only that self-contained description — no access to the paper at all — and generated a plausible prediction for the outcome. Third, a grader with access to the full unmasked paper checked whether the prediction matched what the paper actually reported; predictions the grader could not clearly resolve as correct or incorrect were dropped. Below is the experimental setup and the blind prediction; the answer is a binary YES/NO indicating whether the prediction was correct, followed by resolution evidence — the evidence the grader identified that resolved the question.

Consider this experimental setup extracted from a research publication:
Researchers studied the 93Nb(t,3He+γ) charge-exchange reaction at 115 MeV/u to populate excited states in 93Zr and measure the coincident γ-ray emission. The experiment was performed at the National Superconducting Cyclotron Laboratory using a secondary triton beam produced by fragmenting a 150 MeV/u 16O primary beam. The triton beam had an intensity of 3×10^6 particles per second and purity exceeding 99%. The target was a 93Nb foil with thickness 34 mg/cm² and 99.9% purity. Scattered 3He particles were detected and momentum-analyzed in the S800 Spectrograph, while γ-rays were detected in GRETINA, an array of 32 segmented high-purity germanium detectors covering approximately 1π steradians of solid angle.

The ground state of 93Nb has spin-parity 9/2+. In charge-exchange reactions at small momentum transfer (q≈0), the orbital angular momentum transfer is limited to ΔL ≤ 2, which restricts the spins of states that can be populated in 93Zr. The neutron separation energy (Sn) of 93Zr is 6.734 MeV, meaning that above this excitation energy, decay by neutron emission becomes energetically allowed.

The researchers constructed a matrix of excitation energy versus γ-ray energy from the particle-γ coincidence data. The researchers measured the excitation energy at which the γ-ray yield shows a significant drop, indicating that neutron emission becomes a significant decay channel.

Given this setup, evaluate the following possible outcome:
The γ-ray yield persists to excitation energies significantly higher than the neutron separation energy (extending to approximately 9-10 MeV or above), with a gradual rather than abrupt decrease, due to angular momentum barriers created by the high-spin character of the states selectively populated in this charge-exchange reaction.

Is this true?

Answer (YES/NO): NO